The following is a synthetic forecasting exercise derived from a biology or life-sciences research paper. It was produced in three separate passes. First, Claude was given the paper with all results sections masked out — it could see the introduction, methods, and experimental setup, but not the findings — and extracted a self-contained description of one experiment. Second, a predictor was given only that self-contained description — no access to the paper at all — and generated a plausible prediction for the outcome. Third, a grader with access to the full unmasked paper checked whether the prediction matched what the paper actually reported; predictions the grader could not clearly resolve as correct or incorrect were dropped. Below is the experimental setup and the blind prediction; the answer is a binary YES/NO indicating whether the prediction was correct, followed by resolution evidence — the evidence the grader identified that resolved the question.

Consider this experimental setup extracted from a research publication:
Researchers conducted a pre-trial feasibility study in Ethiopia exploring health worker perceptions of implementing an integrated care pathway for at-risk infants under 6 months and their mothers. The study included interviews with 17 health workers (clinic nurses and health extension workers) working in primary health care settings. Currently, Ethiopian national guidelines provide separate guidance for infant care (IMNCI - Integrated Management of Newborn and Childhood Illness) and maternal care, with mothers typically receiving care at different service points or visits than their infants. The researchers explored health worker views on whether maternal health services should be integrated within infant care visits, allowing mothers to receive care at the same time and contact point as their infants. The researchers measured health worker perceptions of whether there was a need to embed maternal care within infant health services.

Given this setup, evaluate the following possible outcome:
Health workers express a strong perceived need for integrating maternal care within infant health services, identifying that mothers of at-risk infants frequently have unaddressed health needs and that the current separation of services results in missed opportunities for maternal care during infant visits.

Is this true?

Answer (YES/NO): YES